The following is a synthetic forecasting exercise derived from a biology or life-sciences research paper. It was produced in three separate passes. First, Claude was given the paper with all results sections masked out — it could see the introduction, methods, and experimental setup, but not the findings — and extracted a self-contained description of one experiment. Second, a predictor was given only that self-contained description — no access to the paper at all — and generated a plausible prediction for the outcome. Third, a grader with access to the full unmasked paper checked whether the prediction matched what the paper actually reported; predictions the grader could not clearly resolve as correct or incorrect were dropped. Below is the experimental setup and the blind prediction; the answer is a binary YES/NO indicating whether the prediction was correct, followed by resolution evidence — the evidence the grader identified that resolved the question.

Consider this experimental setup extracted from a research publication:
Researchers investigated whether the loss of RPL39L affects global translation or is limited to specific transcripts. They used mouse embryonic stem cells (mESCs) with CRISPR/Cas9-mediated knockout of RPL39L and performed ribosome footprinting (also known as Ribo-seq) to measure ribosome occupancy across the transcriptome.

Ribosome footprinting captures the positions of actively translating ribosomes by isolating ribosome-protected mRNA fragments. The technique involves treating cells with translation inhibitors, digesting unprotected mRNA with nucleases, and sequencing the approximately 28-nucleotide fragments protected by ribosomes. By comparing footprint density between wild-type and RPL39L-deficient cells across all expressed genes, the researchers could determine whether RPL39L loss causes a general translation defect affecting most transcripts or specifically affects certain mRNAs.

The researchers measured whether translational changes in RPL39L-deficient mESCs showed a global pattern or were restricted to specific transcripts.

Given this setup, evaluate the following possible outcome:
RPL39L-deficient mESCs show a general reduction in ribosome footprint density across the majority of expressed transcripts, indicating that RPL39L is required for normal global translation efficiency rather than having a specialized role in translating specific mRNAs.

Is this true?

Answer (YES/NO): NO